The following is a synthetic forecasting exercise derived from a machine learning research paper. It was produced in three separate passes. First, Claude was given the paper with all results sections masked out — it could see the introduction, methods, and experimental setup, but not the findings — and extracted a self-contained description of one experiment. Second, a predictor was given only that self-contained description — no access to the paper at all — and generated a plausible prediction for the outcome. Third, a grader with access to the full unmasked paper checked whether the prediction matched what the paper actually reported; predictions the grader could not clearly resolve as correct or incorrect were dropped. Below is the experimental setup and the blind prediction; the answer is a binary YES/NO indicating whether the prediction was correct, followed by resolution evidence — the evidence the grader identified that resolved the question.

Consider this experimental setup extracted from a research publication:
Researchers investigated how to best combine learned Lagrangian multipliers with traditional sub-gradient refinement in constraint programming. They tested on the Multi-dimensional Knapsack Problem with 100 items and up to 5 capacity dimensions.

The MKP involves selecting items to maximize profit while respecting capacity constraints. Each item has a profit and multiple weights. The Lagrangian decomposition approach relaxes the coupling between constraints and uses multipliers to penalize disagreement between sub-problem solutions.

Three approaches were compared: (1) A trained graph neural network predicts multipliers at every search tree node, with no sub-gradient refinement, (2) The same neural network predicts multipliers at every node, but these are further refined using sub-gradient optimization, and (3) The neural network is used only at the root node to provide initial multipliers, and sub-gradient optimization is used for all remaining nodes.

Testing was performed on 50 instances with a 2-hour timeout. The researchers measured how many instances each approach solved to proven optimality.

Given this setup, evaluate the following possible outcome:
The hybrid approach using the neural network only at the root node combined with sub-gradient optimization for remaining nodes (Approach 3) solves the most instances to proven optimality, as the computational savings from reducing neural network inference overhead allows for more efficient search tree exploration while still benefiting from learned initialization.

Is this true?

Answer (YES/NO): YES